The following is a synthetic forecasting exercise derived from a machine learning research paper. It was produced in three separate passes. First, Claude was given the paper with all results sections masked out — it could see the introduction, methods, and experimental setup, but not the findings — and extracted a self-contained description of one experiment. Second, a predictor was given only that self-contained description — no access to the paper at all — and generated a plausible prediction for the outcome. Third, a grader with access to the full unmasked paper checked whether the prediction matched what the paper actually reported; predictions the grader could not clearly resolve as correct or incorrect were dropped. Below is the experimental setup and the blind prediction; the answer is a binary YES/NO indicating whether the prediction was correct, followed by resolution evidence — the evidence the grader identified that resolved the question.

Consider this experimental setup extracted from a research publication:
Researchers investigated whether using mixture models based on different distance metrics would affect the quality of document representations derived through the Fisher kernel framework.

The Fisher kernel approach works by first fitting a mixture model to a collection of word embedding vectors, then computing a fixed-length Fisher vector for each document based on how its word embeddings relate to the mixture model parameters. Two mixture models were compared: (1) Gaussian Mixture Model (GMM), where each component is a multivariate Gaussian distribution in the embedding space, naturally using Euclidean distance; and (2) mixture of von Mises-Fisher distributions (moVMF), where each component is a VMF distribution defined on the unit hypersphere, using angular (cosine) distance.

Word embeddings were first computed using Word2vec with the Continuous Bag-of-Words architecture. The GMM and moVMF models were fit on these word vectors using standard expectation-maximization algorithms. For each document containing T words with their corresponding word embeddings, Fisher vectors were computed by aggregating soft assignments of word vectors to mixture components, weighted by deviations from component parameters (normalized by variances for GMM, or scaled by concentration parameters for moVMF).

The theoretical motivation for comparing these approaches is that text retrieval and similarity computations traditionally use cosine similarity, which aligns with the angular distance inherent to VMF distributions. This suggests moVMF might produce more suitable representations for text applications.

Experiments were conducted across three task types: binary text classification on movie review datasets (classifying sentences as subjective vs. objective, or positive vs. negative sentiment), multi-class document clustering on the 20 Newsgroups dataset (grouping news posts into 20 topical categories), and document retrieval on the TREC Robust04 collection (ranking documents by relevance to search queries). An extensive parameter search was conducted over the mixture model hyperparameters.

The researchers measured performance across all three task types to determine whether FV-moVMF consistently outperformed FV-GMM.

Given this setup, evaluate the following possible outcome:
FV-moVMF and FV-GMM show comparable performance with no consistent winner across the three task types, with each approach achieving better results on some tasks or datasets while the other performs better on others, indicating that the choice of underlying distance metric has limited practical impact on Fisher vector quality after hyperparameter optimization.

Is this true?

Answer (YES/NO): NO